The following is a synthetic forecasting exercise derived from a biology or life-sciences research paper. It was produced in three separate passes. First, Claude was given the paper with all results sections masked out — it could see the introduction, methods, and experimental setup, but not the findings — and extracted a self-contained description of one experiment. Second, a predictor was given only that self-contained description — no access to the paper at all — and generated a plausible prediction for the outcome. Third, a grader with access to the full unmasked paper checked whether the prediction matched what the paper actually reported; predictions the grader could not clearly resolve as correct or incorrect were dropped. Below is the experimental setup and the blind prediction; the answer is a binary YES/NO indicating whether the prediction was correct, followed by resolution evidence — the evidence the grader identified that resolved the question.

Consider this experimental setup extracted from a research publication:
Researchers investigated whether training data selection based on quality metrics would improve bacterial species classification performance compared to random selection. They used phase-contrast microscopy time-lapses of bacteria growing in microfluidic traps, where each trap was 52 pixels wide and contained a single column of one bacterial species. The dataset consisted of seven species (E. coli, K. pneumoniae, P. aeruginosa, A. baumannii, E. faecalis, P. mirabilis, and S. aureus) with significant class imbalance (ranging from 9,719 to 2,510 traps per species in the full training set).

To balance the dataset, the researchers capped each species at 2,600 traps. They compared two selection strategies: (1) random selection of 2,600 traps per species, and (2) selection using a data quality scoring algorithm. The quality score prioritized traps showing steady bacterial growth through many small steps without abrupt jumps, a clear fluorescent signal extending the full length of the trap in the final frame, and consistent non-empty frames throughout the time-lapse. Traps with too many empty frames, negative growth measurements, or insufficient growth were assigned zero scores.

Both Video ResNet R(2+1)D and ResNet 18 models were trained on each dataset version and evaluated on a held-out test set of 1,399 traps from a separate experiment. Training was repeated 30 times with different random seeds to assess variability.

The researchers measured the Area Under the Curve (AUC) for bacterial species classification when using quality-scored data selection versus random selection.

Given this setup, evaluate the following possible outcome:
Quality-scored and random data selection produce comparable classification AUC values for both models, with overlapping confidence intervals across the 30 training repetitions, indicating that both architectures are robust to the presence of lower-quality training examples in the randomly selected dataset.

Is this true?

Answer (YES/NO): NO